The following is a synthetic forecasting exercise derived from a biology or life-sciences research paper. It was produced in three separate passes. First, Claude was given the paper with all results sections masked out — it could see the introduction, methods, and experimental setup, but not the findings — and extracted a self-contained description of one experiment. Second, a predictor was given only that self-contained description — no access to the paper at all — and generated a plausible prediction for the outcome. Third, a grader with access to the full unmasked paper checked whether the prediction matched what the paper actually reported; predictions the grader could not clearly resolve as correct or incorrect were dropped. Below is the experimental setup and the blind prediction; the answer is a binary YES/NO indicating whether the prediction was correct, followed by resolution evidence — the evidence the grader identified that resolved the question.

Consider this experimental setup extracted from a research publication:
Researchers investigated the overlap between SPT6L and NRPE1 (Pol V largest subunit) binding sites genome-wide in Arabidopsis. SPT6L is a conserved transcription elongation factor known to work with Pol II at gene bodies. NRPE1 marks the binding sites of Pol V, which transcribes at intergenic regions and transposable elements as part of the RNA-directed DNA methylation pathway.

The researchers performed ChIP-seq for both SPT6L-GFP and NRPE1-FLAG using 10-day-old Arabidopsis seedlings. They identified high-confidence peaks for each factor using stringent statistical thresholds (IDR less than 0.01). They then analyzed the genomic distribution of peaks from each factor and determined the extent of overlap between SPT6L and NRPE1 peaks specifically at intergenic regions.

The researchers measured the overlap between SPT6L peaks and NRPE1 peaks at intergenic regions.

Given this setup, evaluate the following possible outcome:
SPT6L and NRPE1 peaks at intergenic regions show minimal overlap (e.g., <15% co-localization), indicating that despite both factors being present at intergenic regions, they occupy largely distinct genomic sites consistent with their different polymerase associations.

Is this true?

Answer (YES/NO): NO